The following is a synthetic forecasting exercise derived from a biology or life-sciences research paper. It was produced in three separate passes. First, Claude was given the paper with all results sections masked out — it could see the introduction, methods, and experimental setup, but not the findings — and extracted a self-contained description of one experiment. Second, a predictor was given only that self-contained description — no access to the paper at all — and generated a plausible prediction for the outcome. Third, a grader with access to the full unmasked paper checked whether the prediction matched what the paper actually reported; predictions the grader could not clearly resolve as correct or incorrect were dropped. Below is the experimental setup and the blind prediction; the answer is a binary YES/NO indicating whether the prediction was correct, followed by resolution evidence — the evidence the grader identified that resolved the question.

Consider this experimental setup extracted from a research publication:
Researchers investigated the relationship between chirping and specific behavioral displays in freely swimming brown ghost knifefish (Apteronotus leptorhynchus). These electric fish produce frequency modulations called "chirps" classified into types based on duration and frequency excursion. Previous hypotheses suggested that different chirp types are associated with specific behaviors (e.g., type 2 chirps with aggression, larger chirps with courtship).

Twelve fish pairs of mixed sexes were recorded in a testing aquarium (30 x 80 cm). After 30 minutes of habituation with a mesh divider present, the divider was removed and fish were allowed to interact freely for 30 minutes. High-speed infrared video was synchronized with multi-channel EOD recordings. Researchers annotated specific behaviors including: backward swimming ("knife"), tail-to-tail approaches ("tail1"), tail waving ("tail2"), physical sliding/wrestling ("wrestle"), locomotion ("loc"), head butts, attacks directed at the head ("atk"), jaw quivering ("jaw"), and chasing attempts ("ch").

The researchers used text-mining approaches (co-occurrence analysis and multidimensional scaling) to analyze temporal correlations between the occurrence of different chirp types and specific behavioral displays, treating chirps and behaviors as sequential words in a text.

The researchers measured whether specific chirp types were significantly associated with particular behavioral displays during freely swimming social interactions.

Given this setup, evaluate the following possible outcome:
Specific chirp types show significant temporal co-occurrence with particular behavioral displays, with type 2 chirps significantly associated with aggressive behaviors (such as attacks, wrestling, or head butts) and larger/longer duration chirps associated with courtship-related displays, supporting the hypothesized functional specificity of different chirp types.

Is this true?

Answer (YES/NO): NO